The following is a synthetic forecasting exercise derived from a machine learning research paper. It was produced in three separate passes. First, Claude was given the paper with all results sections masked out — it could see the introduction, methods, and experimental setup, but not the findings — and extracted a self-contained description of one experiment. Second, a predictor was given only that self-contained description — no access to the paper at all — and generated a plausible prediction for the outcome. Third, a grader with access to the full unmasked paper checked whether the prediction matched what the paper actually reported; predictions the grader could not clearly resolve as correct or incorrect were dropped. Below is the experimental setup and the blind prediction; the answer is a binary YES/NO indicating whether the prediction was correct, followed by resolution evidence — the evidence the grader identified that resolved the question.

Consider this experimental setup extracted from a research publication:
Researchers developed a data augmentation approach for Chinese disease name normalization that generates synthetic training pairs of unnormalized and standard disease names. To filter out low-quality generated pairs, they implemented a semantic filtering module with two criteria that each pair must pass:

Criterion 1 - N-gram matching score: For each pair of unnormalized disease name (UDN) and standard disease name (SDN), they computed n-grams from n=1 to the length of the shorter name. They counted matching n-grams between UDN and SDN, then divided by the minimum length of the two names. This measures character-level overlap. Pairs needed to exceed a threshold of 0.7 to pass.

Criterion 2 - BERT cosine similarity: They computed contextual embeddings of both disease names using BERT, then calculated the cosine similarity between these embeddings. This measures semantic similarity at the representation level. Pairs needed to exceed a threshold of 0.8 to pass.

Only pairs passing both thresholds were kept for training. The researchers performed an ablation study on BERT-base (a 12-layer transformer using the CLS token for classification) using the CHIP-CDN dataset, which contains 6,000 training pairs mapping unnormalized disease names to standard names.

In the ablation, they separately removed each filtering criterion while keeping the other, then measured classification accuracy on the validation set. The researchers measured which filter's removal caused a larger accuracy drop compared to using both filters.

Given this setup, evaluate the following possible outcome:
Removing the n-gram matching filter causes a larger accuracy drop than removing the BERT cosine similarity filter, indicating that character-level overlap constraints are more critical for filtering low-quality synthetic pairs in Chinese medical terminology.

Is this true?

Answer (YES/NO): NO